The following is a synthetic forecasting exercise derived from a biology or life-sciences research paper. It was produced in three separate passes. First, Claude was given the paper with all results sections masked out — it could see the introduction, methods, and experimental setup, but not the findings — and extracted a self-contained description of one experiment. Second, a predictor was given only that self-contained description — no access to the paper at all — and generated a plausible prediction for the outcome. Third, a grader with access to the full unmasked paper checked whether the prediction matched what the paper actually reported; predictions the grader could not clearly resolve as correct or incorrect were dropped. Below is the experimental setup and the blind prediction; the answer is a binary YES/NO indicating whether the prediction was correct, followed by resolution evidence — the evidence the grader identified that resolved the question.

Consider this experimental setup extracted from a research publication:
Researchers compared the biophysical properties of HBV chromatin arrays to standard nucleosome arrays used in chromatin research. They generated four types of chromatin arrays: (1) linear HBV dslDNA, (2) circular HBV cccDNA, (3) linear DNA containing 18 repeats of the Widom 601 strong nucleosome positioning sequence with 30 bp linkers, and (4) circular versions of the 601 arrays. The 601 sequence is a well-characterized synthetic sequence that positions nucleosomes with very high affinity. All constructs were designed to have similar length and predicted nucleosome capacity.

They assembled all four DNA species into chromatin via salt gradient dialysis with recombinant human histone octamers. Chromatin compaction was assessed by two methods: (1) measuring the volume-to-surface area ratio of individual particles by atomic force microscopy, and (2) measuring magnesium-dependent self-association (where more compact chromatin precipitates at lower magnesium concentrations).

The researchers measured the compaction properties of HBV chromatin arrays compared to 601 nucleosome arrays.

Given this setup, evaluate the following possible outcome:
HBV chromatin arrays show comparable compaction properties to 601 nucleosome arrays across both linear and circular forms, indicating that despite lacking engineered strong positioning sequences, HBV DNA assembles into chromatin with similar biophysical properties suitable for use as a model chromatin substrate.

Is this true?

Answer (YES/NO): YES